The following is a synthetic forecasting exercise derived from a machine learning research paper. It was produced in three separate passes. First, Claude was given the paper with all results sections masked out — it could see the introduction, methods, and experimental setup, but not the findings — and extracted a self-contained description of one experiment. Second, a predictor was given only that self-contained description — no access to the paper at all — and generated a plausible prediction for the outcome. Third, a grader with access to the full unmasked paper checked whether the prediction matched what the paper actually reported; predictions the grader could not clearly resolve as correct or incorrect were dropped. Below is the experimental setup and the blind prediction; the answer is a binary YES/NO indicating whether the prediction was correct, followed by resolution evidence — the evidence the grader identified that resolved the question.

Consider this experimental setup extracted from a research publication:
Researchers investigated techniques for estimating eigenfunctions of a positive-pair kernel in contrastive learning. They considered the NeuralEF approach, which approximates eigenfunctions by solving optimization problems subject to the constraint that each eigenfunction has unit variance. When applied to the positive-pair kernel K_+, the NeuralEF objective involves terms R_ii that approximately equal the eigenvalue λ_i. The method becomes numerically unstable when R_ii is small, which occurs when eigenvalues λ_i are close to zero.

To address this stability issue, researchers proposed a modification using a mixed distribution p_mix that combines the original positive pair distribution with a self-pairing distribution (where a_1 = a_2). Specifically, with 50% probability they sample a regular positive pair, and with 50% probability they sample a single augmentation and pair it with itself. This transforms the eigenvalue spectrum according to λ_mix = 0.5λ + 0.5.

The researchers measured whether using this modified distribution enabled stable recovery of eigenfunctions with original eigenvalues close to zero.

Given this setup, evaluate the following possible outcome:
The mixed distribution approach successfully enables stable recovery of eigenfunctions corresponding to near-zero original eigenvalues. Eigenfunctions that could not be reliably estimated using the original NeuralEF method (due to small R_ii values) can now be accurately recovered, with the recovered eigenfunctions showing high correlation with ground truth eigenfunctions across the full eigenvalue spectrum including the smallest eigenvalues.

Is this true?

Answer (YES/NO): NO